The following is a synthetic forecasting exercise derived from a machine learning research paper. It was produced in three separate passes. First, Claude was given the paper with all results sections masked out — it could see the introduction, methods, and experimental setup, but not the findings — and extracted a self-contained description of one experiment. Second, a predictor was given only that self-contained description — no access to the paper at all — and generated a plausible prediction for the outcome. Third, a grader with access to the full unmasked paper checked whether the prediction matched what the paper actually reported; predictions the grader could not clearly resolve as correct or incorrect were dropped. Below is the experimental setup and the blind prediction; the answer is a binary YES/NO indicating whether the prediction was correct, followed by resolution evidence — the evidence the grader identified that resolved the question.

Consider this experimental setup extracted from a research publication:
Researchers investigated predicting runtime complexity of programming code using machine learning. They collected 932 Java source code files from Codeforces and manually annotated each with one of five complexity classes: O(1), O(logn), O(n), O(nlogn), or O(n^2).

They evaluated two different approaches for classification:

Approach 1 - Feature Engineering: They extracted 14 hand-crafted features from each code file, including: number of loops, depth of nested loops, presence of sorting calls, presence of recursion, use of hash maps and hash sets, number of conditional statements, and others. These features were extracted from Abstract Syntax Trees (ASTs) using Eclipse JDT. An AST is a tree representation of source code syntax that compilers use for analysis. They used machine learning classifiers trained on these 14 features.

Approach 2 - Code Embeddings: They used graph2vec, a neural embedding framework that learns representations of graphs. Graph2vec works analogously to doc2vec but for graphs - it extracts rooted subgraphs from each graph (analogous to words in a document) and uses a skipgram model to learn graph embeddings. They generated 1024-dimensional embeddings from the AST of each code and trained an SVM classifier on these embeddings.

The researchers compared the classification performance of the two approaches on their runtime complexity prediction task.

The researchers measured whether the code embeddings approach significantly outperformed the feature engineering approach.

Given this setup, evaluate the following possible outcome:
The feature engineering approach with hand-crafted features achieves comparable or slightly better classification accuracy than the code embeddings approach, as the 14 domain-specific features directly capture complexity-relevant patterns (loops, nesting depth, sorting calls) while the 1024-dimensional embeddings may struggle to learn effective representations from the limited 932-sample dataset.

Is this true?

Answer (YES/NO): YES